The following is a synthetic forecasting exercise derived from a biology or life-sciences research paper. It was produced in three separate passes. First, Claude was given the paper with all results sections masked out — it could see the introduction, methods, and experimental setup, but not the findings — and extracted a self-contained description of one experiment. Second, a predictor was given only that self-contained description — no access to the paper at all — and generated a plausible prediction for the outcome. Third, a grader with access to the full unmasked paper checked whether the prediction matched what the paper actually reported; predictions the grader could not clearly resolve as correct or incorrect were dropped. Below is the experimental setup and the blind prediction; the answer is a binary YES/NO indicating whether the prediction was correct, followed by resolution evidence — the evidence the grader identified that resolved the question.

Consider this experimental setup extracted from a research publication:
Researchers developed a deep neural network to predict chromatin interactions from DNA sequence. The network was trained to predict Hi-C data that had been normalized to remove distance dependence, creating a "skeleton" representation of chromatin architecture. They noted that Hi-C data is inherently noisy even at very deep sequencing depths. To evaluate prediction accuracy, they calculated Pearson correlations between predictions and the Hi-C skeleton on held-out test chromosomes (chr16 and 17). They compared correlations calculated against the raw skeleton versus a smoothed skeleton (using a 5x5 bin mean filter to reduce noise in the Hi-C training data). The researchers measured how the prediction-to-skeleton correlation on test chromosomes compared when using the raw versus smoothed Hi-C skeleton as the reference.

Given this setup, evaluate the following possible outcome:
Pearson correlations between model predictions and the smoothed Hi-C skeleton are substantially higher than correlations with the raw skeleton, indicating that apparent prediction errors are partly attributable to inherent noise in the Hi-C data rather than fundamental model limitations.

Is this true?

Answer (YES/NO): YES